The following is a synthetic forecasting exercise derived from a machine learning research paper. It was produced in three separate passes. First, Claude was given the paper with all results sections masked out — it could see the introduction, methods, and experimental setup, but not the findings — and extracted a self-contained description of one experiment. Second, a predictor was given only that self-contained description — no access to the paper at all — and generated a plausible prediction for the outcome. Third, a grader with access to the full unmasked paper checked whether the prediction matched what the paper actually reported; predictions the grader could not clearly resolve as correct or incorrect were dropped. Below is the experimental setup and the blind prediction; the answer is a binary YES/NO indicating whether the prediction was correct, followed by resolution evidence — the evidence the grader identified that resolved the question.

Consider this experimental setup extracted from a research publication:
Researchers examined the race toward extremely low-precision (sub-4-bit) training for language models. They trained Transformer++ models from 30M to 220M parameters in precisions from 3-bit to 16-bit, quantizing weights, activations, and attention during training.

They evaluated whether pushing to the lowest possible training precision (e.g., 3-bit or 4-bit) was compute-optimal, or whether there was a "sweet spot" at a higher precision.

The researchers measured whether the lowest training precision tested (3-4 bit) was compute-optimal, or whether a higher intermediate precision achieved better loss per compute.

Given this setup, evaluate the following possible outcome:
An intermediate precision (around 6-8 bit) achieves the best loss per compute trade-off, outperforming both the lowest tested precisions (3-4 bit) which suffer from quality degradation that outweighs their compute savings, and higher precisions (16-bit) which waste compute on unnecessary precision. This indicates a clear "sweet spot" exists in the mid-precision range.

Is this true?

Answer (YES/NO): YES